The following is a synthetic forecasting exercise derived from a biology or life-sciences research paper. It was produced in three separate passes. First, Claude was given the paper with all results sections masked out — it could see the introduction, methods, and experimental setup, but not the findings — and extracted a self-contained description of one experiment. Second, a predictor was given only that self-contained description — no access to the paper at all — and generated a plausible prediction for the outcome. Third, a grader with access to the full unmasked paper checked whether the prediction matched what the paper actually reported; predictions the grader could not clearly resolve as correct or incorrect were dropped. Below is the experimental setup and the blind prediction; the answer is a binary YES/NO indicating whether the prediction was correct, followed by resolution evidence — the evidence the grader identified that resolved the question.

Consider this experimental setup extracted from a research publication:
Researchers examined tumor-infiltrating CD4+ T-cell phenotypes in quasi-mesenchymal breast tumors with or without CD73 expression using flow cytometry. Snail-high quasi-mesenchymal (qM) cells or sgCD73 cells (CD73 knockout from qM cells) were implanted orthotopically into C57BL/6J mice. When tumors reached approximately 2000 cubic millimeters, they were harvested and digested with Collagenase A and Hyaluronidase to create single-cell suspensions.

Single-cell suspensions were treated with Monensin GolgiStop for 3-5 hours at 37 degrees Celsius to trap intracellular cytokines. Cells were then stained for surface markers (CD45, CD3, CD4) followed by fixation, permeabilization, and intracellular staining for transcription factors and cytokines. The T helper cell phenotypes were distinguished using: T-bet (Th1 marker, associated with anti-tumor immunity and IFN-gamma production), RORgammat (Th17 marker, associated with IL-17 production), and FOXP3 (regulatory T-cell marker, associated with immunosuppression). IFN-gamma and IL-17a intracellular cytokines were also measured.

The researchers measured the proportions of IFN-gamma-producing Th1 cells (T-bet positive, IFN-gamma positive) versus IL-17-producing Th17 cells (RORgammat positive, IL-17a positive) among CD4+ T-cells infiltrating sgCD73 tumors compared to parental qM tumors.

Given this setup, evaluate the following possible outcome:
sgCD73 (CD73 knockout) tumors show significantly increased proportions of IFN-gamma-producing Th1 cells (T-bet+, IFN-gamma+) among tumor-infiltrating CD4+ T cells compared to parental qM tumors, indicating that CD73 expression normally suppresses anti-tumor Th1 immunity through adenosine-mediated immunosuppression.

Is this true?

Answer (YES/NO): NO